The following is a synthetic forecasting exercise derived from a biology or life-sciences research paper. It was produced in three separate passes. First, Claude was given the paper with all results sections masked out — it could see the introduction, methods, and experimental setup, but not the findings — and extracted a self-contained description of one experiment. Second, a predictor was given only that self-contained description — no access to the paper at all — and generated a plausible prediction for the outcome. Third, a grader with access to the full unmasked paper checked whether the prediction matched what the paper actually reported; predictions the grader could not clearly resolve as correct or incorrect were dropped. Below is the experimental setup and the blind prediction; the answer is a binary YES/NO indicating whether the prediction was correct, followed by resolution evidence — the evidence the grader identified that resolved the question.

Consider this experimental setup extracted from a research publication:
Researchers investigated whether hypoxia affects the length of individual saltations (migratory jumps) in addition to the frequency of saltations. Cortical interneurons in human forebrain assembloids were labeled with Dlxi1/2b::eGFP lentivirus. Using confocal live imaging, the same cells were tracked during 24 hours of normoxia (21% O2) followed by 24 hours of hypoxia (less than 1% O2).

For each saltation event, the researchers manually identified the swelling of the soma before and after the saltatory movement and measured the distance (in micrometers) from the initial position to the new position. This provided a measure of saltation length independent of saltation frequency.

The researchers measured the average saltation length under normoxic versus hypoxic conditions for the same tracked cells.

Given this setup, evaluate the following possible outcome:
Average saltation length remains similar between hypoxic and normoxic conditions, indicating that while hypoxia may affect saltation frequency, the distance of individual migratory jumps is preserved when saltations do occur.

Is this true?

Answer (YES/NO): YES